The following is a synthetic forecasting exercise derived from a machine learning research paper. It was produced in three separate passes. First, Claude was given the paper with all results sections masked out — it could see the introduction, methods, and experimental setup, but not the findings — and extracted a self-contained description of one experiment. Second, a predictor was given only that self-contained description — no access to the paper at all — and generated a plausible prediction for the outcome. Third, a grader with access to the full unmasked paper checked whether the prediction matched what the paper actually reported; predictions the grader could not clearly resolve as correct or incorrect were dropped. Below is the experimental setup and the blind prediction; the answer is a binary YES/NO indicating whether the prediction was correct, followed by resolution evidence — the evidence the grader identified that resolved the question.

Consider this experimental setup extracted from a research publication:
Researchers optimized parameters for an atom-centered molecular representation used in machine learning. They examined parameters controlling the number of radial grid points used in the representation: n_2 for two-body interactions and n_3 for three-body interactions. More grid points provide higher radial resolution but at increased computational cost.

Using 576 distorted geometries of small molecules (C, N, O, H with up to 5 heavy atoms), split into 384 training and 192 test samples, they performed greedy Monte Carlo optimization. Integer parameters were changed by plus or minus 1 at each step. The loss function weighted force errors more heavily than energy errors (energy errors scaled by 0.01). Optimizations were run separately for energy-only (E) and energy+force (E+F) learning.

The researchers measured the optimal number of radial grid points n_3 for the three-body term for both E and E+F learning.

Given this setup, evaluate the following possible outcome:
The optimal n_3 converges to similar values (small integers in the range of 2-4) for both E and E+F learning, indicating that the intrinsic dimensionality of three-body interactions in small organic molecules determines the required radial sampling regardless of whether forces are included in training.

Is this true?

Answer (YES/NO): NO